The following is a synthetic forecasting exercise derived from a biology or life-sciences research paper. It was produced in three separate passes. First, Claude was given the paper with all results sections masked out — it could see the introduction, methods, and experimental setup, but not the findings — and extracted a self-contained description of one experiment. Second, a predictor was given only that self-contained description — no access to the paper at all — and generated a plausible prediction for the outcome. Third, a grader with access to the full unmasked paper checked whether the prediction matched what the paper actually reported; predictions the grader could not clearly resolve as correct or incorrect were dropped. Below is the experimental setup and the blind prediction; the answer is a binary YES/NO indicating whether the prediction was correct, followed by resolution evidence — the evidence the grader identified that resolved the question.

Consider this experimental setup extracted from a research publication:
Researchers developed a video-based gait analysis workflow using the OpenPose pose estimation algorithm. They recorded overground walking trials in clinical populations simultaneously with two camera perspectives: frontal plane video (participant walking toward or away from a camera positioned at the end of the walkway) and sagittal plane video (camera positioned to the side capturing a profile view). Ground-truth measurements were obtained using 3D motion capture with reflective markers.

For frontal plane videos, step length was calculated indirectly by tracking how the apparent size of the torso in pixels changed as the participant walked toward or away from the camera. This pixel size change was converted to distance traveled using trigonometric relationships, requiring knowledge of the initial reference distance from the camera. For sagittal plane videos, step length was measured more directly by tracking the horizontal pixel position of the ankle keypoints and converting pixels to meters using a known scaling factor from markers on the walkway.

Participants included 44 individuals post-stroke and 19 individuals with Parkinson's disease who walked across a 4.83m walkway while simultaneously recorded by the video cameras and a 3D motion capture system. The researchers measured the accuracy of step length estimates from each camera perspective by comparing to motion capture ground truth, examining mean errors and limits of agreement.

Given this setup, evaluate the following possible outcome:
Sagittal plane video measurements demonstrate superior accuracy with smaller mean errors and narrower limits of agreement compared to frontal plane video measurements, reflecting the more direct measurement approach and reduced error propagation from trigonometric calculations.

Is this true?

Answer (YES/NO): YES